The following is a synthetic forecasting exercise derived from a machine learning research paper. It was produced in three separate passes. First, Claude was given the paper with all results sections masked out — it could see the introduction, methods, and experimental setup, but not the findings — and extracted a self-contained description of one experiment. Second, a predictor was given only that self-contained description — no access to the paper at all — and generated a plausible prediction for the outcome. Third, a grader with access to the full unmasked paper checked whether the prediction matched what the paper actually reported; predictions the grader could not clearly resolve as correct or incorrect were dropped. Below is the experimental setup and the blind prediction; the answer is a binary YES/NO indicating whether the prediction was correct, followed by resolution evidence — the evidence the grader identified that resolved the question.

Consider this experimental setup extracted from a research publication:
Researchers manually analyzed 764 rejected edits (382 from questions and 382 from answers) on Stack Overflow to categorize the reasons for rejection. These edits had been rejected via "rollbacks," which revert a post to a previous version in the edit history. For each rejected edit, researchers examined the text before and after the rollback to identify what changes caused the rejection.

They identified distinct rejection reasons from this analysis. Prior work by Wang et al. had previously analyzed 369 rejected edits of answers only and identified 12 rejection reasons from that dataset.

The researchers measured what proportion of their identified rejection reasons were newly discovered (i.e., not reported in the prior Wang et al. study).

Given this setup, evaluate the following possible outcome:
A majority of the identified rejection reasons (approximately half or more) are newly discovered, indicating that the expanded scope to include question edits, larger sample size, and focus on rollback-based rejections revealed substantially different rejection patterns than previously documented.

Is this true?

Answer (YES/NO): NO